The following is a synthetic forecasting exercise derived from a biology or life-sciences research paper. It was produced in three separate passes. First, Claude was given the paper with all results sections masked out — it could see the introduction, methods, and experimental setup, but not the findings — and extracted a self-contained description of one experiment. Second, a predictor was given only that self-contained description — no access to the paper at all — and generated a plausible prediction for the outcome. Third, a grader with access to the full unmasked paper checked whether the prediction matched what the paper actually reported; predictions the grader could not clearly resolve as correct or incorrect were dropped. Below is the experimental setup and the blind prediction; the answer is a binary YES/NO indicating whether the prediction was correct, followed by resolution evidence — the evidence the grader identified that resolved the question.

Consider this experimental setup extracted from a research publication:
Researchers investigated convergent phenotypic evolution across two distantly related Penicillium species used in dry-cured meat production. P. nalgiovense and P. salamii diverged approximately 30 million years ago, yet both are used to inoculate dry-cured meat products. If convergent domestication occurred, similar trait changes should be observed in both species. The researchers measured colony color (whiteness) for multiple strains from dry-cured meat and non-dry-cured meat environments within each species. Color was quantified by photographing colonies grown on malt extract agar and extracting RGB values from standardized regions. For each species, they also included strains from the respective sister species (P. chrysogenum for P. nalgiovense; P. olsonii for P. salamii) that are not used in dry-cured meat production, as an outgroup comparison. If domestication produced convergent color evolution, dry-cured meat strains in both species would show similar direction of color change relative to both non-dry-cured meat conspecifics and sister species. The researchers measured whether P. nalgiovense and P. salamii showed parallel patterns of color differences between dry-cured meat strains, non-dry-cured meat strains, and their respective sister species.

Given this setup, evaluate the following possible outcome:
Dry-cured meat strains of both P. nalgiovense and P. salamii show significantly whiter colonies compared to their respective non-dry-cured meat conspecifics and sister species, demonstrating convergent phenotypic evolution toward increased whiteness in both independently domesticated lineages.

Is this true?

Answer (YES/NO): NO